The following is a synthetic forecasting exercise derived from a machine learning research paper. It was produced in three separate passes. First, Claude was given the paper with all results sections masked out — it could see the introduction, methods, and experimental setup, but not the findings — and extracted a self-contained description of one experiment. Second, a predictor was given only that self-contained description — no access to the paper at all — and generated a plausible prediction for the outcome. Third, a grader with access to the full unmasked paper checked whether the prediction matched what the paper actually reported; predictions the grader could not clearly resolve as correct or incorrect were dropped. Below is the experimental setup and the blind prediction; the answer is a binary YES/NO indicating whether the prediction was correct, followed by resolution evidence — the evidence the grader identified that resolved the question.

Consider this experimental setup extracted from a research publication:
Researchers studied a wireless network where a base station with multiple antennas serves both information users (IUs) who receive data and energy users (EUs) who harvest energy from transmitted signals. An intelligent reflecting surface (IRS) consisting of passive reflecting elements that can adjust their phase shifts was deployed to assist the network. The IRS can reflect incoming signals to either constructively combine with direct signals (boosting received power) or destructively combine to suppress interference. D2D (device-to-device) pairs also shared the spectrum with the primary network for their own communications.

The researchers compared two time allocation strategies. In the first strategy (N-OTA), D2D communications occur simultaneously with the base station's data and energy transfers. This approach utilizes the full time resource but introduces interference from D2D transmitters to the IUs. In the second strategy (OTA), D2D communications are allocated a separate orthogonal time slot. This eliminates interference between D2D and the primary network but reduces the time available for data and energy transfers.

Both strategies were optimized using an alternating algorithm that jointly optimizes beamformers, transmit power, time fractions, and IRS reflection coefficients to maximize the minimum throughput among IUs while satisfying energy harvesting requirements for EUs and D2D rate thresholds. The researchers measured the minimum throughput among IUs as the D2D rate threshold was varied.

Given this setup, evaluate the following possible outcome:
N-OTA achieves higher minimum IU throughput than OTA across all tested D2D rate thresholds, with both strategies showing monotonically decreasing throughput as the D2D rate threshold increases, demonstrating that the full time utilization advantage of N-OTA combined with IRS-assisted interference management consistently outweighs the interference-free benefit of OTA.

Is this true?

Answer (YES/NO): NO